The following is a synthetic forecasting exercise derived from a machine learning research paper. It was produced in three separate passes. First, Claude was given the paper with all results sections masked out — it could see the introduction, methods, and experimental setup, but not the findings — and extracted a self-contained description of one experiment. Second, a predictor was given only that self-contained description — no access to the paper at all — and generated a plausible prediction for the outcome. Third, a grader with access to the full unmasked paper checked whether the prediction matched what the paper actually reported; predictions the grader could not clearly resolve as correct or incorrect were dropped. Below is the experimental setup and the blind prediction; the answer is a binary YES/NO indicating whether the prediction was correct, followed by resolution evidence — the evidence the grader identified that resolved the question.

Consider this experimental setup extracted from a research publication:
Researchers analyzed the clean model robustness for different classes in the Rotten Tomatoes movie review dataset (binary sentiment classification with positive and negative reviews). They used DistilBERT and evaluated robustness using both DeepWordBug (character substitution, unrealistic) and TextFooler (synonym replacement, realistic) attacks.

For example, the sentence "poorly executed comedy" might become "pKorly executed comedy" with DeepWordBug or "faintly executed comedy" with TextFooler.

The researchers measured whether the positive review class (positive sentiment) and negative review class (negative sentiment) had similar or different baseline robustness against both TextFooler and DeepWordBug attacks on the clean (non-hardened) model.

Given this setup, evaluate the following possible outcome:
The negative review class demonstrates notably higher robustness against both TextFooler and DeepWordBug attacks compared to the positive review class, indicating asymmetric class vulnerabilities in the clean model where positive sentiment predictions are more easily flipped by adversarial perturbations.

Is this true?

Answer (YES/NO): YES